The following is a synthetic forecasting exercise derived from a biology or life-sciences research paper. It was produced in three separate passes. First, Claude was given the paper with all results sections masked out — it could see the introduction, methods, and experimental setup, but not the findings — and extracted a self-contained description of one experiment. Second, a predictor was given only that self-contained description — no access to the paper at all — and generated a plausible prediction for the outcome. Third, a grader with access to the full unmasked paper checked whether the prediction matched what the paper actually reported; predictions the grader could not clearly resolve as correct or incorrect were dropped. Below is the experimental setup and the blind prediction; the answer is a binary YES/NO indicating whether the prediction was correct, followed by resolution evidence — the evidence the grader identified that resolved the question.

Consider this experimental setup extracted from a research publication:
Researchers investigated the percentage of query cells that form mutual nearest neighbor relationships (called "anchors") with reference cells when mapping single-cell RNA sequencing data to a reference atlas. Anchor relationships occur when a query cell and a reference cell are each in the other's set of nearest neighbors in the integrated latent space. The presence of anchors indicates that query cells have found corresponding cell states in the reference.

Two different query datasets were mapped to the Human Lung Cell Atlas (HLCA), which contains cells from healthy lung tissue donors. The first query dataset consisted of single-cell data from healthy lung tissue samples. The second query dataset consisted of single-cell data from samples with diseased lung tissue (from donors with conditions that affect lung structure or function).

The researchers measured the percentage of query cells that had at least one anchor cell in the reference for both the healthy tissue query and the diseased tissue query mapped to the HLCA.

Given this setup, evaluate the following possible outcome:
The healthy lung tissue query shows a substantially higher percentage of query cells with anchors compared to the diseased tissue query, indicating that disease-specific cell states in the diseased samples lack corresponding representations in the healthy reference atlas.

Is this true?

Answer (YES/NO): NO